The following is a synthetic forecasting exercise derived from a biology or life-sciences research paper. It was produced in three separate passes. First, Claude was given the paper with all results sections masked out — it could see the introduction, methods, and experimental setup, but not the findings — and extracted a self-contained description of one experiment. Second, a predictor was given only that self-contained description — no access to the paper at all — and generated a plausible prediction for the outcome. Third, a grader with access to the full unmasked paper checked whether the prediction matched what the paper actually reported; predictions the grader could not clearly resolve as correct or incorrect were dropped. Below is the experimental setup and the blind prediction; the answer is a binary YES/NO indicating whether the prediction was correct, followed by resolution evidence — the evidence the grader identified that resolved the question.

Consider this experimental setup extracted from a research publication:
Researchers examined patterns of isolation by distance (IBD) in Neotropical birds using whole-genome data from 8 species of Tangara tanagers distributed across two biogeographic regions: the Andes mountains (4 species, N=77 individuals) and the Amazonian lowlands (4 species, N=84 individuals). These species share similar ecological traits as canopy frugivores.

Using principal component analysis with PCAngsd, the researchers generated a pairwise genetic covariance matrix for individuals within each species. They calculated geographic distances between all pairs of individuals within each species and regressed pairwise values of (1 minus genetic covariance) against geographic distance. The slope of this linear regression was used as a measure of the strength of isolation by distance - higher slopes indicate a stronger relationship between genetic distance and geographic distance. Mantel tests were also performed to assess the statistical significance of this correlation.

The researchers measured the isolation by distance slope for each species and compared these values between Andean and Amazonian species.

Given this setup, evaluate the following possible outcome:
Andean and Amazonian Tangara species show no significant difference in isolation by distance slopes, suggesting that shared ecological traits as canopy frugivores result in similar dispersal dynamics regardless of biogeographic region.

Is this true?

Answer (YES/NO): NO